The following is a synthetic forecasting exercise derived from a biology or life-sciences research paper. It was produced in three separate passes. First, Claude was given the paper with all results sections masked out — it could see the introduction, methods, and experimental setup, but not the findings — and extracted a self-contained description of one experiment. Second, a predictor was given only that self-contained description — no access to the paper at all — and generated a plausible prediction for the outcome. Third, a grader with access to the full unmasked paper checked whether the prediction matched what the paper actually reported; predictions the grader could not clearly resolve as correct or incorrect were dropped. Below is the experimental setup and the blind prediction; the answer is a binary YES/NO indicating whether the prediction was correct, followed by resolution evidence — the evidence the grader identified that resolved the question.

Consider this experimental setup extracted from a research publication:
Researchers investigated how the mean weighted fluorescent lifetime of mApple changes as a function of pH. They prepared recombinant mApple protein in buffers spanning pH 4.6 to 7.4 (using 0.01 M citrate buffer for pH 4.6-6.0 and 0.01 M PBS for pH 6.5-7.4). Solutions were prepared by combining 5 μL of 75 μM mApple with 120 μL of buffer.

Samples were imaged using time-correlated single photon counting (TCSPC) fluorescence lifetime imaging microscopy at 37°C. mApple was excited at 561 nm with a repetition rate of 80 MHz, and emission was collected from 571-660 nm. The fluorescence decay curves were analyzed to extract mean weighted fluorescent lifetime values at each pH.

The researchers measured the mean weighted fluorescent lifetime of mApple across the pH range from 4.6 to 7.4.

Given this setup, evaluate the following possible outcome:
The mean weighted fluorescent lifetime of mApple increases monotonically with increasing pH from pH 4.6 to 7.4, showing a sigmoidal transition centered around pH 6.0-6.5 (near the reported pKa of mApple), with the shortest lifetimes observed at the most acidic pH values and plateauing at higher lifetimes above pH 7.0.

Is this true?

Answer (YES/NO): NO